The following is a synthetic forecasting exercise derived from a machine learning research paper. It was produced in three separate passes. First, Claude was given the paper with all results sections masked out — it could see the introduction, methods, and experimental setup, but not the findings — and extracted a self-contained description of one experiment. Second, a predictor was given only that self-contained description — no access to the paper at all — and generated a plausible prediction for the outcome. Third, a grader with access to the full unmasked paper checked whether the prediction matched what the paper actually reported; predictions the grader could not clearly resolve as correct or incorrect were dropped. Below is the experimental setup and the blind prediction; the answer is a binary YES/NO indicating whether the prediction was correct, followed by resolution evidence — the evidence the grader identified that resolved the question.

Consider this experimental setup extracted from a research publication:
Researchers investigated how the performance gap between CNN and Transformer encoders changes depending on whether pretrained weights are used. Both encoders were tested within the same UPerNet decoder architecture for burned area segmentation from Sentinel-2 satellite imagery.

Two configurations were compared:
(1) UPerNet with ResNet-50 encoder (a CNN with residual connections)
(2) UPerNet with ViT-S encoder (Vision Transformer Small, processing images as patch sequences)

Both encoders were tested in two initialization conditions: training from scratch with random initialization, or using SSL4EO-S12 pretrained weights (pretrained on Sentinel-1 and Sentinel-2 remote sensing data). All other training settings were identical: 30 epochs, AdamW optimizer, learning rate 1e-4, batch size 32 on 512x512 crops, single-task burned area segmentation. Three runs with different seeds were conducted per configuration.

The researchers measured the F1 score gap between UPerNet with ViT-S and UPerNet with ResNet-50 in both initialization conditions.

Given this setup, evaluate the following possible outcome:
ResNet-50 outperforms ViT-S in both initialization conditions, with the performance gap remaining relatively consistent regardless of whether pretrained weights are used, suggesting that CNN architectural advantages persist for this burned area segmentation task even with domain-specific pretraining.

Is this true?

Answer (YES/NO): NO